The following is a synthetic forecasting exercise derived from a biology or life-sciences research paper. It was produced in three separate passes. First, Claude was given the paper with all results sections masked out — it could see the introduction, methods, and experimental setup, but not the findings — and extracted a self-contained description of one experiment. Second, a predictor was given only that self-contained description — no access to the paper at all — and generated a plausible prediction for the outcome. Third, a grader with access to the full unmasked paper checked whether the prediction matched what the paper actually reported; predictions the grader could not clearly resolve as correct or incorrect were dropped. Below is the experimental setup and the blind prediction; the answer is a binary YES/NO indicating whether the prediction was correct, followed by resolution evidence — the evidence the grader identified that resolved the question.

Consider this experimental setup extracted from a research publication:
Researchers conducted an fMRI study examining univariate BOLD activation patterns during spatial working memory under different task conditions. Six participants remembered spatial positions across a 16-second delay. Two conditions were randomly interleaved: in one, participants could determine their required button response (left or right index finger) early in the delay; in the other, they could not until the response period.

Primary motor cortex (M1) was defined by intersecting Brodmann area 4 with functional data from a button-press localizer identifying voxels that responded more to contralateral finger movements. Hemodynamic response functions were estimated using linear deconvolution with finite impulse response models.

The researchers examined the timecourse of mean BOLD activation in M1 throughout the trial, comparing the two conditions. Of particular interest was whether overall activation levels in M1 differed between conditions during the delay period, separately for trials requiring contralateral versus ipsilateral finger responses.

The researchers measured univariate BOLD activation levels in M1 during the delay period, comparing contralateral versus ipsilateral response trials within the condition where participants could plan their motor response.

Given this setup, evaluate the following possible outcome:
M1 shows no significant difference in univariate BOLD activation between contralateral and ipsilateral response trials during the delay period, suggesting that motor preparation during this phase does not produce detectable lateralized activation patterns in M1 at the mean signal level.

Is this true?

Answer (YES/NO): NO